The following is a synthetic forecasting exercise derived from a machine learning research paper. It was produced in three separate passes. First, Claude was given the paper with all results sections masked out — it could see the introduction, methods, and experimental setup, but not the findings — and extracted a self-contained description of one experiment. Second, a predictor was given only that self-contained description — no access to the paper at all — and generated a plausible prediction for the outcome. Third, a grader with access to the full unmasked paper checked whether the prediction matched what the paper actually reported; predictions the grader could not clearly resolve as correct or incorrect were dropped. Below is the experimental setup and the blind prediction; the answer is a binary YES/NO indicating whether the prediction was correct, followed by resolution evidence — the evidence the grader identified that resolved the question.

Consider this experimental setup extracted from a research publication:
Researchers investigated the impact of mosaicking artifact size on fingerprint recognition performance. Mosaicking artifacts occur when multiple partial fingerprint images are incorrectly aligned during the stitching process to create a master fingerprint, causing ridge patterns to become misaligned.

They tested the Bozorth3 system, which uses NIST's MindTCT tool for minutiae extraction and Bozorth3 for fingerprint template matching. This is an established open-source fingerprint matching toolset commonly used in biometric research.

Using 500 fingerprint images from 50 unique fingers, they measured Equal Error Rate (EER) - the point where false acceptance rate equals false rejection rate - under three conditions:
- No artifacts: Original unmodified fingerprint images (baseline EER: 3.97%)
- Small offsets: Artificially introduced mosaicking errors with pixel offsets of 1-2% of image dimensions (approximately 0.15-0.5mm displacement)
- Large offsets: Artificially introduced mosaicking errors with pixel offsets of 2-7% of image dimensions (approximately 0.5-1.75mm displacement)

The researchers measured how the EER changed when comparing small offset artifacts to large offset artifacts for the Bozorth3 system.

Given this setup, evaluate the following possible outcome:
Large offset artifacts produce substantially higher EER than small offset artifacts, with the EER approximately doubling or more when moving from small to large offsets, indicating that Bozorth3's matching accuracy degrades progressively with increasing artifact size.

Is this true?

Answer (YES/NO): NO